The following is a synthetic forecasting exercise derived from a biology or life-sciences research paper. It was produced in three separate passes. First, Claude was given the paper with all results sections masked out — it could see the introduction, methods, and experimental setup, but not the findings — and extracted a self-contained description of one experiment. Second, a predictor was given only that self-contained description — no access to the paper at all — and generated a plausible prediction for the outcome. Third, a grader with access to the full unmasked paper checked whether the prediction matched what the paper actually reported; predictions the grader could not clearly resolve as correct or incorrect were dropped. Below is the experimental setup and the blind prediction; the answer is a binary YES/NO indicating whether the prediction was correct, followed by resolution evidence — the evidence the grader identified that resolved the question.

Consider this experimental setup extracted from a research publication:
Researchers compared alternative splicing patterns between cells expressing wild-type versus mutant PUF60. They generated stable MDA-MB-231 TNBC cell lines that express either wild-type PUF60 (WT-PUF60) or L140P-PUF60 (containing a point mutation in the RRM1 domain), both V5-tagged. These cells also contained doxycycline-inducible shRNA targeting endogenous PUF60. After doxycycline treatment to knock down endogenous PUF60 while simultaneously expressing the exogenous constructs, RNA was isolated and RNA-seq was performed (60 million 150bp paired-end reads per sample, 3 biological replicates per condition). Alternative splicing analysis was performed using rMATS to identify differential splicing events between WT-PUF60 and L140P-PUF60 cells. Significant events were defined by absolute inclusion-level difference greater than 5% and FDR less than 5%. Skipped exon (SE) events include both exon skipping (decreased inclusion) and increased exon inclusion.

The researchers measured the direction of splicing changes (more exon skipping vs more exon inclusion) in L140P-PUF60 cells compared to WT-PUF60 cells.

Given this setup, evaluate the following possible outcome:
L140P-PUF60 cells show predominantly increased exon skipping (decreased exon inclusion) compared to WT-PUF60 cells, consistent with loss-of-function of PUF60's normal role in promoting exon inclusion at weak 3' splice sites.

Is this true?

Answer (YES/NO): YES